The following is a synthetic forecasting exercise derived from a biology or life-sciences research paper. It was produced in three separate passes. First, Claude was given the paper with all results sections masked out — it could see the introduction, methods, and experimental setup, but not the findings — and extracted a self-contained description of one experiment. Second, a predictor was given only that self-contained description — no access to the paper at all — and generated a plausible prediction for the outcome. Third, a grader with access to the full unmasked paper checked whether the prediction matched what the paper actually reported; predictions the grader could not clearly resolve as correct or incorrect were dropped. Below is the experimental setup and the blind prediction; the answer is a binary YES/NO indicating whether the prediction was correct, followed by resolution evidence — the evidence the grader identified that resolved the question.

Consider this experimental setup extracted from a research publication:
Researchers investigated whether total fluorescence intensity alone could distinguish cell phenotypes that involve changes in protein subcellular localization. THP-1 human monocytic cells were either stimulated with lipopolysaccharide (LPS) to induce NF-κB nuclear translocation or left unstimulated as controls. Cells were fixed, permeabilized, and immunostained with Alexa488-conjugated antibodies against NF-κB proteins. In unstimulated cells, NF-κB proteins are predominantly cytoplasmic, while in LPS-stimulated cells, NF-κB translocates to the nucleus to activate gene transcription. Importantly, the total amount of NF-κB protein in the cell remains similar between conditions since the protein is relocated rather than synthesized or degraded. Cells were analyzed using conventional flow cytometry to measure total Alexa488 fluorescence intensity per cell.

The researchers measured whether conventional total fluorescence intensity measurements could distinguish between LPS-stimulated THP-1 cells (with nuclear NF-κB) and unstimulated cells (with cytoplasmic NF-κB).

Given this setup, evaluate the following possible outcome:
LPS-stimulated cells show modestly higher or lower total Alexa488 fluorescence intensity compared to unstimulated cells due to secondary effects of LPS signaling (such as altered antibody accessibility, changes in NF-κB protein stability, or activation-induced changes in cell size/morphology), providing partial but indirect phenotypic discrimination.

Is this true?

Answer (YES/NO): NO